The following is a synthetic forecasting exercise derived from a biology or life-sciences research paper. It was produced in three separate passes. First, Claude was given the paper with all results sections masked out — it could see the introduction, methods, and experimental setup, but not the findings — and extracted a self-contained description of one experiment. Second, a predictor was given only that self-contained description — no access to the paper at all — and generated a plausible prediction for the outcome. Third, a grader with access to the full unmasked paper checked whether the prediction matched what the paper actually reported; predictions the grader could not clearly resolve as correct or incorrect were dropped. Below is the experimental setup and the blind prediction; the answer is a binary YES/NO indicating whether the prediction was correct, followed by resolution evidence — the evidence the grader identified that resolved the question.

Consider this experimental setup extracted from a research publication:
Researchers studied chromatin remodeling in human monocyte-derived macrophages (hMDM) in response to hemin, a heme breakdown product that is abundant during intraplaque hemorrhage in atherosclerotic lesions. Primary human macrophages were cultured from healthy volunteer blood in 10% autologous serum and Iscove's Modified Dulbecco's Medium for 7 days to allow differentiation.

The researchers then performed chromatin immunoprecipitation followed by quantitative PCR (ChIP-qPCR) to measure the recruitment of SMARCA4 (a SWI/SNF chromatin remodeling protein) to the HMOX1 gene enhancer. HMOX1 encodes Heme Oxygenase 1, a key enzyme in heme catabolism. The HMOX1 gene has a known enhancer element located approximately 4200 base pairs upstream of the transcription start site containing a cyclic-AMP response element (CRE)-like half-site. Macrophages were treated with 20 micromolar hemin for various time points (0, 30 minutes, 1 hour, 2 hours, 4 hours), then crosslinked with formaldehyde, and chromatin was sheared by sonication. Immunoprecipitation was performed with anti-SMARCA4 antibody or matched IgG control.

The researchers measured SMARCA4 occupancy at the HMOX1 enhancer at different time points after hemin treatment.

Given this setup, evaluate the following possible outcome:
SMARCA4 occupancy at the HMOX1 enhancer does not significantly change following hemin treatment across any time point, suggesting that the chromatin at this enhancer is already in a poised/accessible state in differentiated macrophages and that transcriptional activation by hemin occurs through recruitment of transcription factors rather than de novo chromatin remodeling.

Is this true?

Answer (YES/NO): NO